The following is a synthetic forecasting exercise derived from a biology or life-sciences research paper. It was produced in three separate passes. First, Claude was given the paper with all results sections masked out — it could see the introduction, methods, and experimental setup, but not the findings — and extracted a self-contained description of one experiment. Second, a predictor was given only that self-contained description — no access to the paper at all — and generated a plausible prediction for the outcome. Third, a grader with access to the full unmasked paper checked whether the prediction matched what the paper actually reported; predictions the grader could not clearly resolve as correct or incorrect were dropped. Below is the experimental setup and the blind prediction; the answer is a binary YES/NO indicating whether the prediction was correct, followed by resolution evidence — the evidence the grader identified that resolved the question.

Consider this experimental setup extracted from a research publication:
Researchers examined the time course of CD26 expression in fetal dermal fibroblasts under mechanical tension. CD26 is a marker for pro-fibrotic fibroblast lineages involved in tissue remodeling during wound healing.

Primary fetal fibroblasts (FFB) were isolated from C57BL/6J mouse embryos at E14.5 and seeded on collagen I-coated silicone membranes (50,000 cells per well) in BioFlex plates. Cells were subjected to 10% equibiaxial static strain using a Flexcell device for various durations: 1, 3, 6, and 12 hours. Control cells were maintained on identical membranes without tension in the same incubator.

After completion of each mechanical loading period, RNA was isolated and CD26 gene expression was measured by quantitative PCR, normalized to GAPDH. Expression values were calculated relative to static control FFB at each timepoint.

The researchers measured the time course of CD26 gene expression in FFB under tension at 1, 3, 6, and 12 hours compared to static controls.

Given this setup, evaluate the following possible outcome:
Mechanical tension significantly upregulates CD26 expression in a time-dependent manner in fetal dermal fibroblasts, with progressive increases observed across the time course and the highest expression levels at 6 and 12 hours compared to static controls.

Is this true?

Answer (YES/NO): NO